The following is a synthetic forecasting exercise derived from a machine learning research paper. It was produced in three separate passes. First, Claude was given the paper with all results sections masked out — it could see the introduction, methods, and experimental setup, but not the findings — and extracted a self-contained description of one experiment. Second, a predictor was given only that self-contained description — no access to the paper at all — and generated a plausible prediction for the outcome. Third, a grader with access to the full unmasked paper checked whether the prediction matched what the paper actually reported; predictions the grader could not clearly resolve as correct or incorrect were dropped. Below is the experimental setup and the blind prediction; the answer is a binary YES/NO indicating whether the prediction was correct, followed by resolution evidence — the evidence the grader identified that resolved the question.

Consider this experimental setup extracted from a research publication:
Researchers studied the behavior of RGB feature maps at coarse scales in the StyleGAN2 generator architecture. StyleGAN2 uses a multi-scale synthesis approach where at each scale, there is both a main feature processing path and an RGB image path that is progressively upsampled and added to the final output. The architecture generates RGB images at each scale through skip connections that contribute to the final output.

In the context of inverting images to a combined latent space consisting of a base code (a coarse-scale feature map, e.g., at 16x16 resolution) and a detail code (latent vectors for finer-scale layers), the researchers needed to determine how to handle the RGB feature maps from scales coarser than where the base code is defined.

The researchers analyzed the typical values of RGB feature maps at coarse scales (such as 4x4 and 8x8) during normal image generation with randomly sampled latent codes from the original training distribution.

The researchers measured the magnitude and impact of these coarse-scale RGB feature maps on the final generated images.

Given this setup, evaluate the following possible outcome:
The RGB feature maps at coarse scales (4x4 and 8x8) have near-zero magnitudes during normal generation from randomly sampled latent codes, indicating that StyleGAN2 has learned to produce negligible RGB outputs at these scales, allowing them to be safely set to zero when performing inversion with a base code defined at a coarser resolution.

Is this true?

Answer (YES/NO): YES